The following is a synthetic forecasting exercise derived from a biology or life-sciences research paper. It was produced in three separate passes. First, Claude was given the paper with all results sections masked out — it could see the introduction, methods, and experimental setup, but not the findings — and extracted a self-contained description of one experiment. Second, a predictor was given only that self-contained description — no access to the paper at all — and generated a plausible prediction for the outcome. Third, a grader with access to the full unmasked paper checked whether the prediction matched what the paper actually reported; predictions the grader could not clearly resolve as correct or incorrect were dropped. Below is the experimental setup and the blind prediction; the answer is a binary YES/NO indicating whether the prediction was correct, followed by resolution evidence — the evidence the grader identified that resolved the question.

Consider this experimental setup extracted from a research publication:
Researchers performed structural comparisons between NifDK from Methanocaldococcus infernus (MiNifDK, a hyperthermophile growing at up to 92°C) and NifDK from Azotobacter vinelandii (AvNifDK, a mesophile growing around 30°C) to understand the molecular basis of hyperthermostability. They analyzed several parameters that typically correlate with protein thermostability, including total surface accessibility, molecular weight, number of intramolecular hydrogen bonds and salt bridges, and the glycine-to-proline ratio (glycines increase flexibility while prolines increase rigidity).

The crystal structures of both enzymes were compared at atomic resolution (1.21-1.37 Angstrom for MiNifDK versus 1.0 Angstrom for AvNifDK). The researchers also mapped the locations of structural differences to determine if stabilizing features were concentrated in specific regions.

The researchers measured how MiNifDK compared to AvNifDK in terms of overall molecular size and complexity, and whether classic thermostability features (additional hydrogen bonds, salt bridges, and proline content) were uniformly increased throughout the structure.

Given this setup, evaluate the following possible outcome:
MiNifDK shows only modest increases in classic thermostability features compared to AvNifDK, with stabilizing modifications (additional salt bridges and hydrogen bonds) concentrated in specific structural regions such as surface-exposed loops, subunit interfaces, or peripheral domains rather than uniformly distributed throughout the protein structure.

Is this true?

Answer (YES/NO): YES